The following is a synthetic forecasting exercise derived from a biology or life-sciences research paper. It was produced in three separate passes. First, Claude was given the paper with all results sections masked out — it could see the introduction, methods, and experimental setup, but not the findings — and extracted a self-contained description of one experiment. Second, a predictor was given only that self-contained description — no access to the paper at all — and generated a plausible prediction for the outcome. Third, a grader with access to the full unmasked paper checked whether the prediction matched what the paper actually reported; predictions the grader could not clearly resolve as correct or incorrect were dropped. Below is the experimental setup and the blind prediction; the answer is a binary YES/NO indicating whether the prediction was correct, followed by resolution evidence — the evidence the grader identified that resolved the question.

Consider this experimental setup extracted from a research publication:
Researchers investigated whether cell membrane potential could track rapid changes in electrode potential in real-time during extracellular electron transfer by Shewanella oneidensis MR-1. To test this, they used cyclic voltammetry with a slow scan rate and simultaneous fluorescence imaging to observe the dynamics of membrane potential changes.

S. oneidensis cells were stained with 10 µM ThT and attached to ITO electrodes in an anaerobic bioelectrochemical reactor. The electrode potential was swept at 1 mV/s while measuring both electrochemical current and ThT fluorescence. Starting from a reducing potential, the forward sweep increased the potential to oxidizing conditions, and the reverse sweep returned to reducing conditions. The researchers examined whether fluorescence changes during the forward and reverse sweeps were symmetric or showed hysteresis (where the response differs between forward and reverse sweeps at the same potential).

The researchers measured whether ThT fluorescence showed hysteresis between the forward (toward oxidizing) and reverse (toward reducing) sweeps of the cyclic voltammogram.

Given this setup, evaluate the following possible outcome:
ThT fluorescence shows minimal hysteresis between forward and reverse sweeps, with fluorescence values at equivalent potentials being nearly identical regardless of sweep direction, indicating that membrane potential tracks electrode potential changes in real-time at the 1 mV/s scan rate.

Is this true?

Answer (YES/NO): NO